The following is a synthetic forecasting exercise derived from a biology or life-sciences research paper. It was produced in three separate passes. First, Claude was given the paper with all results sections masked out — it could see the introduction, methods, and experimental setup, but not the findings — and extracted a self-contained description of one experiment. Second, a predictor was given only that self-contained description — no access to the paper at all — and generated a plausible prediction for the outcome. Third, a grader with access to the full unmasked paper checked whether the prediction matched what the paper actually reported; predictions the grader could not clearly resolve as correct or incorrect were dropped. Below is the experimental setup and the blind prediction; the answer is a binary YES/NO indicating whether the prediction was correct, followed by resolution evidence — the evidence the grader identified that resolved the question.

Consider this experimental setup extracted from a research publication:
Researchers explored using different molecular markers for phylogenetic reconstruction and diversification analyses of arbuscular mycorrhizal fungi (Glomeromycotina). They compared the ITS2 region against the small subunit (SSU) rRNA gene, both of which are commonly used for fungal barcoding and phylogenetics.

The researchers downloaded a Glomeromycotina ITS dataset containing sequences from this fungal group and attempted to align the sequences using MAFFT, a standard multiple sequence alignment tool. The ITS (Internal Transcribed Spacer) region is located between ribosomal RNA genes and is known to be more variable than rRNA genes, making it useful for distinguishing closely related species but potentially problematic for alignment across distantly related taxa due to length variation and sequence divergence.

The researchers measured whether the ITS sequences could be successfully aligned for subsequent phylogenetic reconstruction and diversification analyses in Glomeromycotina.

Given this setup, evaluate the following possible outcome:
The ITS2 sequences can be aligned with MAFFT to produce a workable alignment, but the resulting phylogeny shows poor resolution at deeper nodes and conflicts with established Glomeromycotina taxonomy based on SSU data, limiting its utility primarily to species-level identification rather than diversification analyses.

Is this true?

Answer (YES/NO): NO